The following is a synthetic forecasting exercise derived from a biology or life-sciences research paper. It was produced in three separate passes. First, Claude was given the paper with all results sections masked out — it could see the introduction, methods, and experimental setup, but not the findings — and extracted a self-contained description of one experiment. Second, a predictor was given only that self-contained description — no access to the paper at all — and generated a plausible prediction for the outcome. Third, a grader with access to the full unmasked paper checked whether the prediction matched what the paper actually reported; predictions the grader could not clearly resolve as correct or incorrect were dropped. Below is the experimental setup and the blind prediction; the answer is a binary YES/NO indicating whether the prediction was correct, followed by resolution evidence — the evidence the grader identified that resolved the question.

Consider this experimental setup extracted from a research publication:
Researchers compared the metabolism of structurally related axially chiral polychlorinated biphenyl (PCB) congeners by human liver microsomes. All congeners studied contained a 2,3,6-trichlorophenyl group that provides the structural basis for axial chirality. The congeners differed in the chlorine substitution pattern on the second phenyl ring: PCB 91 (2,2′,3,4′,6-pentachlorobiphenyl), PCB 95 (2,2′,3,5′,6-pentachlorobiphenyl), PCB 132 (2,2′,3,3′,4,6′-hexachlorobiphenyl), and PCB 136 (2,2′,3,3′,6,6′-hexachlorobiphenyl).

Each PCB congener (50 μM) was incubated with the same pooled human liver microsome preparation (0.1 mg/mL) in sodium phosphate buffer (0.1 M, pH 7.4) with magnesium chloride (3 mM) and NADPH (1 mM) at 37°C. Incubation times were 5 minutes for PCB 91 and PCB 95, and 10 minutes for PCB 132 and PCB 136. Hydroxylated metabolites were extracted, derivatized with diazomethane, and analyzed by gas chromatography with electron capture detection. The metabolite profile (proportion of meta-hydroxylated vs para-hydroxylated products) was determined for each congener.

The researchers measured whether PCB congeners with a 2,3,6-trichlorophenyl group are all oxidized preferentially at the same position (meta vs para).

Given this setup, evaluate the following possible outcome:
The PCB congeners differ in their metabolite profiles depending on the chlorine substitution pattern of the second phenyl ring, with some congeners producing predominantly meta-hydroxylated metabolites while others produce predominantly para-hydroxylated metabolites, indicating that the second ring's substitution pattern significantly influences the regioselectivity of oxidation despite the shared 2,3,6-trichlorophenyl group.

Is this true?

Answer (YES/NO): YES